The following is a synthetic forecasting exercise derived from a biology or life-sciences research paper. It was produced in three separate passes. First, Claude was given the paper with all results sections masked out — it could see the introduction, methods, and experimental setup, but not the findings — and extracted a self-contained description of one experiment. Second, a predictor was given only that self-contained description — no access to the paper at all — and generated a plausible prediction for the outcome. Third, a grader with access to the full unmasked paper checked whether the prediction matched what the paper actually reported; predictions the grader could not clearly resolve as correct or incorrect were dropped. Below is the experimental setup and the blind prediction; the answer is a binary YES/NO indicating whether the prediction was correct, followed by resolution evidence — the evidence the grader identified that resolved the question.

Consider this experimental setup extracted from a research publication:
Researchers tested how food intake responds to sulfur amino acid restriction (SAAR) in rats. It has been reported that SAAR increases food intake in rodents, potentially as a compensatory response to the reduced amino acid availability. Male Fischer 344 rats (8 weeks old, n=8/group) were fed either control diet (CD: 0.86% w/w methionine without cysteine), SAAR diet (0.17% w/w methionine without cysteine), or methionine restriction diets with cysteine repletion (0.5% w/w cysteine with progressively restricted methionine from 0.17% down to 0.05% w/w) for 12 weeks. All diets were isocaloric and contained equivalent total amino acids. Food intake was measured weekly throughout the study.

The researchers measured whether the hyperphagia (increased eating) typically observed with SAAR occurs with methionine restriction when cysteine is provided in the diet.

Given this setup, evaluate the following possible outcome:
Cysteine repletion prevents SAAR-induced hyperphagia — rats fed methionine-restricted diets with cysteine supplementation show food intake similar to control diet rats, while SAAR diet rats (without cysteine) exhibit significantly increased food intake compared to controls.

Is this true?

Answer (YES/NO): NO